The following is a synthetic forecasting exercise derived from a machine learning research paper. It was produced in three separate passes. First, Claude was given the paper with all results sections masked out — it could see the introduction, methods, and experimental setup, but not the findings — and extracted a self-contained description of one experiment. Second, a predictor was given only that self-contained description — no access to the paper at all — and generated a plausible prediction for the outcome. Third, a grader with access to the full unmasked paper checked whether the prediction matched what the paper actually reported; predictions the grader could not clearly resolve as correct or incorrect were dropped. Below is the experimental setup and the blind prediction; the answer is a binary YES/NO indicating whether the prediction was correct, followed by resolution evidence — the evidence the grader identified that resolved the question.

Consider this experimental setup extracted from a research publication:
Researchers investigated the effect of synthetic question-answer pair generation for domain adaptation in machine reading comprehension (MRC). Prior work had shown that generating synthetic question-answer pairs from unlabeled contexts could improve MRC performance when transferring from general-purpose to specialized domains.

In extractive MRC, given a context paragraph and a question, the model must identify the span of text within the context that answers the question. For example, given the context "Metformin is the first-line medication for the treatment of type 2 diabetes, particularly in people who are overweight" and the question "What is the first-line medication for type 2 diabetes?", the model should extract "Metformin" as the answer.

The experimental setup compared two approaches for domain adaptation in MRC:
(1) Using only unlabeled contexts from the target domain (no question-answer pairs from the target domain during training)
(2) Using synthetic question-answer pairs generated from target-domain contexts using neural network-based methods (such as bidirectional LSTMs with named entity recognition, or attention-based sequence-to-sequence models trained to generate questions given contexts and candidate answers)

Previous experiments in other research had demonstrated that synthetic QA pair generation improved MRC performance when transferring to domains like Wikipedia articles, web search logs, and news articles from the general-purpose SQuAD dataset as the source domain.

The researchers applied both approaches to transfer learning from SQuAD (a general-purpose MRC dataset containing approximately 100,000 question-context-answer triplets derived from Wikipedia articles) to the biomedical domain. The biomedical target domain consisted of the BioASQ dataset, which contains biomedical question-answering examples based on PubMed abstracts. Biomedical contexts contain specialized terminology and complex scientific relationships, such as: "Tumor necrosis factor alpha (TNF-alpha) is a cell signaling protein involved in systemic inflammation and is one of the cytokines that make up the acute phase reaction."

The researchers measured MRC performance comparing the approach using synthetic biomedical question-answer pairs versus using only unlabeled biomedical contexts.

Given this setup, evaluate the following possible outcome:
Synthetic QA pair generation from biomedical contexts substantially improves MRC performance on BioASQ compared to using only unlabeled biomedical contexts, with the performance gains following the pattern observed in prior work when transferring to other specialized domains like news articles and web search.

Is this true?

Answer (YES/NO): NO